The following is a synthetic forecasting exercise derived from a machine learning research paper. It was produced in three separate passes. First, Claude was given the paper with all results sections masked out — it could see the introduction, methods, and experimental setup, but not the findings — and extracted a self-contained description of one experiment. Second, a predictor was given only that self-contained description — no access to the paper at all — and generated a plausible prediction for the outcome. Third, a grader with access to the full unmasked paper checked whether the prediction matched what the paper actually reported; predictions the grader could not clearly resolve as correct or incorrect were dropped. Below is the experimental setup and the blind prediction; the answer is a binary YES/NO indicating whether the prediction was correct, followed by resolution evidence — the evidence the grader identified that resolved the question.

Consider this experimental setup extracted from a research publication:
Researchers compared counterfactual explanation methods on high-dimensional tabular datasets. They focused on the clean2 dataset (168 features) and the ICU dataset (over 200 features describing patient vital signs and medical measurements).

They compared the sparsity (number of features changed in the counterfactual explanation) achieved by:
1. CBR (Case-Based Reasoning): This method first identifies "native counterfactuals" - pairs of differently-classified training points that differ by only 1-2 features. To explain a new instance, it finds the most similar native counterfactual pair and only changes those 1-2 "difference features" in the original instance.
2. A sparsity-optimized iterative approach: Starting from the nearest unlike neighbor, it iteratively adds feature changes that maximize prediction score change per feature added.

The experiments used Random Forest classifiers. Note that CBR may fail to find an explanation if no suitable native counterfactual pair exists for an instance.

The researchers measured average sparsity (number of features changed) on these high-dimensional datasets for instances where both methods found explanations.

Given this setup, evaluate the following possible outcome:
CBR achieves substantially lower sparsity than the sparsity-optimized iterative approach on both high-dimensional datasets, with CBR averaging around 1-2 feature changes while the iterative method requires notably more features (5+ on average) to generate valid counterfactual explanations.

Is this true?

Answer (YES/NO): YES